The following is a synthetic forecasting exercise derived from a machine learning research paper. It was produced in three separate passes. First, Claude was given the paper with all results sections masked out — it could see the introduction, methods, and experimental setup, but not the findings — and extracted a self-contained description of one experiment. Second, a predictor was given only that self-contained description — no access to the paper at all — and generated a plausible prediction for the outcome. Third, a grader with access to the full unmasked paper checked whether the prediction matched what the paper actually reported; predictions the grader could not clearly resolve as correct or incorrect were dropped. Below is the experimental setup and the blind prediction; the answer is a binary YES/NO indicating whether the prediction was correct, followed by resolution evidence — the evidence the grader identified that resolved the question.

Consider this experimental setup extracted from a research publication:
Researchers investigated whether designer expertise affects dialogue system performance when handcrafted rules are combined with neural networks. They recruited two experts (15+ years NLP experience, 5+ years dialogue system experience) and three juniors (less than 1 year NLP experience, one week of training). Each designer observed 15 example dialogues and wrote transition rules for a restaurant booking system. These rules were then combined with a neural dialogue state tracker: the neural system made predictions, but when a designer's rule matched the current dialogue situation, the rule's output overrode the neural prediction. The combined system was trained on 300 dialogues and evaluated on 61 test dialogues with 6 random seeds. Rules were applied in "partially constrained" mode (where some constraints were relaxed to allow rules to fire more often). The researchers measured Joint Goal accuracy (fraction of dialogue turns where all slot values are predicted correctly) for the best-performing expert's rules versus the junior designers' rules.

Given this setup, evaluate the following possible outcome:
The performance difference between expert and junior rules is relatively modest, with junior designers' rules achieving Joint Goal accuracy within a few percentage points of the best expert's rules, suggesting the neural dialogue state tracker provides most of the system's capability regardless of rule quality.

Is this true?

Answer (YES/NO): YES